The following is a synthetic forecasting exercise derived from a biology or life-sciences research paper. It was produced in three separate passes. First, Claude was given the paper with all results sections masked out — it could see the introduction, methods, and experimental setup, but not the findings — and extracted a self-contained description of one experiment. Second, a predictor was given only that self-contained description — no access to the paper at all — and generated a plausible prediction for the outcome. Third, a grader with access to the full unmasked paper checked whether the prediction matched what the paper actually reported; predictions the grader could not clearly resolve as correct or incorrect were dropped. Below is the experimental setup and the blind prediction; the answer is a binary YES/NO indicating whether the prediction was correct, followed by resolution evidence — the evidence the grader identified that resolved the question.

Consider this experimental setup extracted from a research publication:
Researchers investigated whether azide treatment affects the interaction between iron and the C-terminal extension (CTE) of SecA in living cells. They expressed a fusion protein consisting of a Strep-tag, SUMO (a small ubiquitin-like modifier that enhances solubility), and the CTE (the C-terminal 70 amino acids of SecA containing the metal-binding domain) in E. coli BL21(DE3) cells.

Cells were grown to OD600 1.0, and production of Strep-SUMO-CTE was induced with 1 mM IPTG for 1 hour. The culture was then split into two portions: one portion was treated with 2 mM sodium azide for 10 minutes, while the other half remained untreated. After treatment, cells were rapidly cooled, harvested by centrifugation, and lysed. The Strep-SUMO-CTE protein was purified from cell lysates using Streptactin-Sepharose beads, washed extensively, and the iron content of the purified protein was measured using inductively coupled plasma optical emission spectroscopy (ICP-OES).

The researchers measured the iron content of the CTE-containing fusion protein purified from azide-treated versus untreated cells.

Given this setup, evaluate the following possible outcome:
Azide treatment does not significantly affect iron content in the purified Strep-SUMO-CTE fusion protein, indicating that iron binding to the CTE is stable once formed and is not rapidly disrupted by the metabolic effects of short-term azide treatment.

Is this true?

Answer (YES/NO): NO